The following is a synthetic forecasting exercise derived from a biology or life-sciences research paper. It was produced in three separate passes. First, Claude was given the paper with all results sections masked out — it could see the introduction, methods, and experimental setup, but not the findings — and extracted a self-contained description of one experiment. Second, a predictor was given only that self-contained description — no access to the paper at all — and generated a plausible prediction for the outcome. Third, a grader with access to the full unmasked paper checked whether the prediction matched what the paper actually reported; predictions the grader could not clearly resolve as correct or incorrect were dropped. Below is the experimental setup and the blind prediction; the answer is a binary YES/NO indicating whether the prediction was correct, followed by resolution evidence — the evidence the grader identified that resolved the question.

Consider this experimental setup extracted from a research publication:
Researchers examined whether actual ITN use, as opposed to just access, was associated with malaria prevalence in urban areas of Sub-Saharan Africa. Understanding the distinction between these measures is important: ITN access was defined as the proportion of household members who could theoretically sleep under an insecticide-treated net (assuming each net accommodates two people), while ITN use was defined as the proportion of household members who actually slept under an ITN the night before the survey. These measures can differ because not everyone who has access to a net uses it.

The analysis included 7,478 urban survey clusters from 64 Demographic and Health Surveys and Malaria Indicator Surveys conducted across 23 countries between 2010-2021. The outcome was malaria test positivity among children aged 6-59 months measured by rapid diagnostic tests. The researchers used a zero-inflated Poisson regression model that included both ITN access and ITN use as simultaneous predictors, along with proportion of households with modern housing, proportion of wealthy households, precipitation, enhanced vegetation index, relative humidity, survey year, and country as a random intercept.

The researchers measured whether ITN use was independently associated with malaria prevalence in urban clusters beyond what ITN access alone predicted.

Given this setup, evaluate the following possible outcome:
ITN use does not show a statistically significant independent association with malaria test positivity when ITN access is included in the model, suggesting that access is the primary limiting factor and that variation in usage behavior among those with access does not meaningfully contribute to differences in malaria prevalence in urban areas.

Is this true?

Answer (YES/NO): NO